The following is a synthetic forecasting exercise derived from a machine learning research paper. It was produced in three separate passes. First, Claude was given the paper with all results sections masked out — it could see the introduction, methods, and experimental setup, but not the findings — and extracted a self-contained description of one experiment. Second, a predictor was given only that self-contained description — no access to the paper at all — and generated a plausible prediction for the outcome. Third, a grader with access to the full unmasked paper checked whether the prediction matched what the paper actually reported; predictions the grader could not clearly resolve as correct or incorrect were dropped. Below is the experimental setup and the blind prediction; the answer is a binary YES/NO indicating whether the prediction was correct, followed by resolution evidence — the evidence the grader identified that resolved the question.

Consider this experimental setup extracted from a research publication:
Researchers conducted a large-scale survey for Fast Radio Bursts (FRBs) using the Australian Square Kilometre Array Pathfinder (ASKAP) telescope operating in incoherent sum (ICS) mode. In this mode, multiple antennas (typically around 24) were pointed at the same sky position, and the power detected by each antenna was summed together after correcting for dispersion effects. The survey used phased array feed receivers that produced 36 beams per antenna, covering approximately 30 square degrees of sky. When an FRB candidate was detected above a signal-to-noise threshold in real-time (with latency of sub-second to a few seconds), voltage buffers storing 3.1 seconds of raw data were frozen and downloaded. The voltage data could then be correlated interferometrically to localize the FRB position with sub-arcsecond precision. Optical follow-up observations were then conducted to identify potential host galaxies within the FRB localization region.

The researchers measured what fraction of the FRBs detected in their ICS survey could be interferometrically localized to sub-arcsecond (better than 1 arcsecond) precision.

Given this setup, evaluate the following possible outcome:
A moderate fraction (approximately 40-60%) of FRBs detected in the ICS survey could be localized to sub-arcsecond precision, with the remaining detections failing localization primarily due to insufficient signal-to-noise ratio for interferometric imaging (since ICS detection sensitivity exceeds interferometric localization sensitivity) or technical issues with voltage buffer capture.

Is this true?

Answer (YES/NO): NO